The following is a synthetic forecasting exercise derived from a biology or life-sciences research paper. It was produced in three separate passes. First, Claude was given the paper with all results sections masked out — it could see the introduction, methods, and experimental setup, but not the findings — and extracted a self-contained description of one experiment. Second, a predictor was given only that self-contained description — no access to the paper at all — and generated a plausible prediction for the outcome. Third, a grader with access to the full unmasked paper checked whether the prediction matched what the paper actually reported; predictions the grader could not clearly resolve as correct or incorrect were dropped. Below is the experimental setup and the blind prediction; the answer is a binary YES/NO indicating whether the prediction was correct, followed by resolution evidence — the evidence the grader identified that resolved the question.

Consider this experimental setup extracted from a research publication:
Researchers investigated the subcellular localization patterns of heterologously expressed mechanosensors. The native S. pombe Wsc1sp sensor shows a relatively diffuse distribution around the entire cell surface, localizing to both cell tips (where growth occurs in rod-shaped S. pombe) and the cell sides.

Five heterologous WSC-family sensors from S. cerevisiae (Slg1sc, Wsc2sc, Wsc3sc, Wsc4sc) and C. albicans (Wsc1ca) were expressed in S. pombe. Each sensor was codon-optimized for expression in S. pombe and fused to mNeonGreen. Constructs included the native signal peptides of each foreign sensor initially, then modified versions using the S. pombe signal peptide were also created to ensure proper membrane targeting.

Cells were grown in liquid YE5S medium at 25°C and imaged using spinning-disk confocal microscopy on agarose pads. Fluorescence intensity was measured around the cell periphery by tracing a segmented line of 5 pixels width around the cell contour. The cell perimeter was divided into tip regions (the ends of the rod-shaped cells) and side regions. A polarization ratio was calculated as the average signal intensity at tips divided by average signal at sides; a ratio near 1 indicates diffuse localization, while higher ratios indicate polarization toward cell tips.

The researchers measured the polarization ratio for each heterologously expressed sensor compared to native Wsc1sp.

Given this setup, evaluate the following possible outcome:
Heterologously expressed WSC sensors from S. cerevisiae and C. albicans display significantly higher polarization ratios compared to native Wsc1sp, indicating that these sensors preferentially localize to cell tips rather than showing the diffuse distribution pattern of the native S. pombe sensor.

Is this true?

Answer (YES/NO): NO